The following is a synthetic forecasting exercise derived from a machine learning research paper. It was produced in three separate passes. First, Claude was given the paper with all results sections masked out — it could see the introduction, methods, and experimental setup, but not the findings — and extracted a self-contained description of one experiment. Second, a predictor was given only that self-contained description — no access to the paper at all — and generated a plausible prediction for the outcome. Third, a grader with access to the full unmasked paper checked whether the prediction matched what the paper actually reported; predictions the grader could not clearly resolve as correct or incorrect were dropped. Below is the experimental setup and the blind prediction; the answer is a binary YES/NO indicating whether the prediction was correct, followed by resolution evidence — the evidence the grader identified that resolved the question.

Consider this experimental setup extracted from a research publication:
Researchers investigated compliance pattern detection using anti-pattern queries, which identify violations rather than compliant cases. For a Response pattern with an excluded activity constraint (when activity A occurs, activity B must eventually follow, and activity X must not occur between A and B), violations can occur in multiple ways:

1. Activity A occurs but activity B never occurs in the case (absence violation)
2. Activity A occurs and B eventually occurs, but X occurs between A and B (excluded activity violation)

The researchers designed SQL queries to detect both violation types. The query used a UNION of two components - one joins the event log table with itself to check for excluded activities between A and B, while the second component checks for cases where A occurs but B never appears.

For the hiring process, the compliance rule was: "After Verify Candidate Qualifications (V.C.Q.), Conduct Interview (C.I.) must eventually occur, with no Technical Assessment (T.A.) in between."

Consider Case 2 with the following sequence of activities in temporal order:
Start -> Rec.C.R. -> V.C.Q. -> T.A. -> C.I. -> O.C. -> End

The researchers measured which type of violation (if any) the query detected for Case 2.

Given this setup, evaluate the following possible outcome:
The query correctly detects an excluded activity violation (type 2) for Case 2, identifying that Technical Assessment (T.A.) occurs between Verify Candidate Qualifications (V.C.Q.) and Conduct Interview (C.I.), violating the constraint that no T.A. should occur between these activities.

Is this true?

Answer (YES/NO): YES